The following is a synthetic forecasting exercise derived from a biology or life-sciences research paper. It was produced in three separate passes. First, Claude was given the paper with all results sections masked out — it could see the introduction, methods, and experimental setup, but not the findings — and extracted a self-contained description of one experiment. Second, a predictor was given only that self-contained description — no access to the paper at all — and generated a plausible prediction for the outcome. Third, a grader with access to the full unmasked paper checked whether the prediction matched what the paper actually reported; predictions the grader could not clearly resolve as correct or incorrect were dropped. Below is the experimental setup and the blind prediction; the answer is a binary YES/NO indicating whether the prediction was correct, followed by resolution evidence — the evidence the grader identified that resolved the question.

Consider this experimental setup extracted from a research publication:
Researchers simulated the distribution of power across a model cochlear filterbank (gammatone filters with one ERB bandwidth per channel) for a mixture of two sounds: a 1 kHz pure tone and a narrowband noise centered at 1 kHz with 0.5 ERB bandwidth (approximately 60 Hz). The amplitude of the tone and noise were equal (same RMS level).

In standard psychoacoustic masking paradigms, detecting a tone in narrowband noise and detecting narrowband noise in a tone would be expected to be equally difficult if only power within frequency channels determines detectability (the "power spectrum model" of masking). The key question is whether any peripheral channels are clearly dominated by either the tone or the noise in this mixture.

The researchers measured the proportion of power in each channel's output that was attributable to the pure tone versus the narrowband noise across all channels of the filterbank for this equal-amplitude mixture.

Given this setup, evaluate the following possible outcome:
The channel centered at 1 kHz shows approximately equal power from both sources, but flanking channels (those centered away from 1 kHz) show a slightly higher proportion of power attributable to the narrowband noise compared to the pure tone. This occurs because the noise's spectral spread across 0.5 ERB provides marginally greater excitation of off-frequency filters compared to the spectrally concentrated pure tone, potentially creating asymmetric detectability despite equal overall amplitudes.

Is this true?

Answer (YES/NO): NO